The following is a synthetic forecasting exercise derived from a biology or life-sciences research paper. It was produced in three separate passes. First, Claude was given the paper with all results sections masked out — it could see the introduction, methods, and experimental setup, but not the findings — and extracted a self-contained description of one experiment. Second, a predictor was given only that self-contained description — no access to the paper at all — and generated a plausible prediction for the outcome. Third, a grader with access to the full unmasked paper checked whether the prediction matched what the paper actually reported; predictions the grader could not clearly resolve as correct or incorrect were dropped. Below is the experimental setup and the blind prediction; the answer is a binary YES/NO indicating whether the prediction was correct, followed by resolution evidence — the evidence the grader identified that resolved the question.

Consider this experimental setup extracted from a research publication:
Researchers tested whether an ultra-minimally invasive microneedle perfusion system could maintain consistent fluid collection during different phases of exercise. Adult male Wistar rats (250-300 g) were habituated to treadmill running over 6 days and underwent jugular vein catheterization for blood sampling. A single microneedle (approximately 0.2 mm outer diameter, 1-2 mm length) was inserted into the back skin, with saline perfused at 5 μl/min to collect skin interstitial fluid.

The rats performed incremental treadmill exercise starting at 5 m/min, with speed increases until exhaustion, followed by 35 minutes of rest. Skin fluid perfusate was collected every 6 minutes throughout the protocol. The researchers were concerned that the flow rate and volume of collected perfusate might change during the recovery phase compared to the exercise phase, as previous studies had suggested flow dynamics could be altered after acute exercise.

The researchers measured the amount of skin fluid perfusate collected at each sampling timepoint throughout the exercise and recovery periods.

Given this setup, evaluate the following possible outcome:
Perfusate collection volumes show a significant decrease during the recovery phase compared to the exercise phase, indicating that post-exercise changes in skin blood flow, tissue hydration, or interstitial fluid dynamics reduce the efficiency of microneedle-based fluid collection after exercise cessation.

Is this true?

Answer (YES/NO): NO